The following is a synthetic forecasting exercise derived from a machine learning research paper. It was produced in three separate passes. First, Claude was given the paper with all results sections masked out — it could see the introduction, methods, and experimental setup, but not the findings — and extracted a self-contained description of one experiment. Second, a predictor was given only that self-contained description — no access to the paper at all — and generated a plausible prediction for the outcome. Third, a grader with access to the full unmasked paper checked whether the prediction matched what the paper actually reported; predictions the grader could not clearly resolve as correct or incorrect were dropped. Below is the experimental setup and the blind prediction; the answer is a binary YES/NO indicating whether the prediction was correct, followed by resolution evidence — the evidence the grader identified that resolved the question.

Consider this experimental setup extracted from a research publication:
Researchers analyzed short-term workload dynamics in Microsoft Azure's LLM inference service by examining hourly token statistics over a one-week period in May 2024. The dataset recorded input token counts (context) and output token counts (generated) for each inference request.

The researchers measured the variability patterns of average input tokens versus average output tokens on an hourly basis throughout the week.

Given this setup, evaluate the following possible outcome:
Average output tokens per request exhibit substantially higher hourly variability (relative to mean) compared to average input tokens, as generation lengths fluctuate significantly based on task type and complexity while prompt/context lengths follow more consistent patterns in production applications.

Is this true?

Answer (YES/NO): NO